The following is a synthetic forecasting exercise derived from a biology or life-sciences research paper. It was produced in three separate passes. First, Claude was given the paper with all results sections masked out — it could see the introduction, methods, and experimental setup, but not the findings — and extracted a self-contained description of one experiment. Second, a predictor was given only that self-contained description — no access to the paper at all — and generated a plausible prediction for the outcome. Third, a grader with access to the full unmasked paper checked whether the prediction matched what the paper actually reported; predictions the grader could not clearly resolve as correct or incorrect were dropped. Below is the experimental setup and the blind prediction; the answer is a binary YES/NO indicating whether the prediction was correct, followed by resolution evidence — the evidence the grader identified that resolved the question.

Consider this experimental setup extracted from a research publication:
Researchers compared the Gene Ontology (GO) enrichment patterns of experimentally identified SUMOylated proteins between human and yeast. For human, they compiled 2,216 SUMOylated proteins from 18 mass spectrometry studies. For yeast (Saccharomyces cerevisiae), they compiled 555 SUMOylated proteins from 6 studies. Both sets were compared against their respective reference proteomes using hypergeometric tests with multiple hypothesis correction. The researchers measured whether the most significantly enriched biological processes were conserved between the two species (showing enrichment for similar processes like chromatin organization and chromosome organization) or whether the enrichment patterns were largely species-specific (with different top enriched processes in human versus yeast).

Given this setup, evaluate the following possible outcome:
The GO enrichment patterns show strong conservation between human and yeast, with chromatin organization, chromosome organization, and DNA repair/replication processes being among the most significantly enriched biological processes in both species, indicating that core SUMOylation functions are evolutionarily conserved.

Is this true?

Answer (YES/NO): YES